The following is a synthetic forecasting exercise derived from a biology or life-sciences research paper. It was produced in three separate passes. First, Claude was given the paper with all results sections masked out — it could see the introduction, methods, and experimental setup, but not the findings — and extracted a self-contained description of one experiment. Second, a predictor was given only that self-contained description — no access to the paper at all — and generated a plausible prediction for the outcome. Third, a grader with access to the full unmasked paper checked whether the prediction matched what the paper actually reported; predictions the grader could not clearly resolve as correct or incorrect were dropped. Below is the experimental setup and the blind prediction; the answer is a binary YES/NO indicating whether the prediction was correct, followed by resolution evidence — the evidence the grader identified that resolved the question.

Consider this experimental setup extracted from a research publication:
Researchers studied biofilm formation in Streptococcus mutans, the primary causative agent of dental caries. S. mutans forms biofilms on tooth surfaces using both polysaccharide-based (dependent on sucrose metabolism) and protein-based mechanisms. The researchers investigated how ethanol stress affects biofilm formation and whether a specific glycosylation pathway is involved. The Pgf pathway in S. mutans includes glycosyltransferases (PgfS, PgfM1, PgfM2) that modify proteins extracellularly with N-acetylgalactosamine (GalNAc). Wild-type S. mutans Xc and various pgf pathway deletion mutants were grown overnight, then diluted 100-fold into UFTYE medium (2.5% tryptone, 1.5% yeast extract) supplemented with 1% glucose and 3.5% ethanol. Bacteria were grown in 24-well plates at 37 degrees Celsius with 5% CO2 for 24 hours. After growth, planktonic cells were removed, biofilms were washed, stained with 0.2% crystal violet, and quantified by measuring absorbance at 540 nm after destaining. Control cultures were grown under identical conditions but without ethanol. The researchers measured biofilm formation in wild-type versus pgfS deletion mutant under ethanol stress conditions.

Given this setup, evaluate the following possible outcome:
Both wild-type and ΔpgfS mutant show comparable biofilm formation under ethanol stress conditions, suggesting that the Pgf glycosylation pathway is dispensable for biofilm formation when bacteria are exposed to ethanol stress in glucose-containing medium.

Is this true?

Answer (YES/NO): NO